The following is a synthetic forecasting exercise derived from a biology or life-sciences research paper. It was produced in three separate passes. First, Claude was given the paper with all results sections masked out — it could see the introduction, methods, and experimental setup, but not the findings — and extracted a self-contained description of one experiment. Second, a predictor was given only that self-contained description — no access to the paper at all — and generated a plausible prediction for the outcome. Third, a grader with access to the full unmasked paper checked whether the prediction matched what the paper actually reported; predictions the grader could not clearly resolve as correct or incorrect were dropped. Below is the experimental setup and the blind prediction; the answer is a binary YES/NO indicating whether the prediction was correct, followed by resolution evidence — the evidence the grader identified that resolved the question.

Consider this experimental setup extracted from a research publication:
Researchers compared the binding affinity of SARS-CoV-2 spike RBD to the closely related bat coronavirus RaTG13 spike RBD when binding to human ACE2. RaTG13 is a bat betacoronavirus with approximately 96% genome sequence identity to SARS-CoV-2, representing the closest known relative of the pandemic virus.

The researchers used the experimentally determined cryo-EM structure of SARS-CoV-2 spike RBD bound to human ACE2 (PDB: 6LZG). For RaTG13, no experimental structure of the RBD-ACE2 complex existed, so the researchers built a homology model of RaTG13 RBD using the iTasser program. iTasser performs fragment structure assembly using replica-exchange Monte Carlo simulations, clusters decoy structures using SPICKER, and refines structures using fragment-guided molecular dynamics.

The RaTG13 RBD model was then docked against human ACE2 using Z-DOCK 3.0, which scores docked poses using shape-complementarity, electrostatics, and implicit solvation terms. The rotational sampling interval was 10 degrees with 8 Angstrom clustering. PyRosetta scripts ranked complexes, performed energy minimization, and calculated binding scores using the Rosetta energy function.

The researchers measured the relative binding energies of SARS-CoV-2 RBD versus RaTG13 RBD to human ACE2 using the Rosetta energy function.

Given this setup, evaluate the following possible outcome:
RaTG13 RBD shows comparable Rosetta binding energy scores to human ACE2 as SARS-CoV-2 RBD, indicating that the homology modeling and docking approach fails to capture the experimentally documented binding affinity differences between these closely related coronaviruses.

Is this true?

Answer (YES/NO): NO